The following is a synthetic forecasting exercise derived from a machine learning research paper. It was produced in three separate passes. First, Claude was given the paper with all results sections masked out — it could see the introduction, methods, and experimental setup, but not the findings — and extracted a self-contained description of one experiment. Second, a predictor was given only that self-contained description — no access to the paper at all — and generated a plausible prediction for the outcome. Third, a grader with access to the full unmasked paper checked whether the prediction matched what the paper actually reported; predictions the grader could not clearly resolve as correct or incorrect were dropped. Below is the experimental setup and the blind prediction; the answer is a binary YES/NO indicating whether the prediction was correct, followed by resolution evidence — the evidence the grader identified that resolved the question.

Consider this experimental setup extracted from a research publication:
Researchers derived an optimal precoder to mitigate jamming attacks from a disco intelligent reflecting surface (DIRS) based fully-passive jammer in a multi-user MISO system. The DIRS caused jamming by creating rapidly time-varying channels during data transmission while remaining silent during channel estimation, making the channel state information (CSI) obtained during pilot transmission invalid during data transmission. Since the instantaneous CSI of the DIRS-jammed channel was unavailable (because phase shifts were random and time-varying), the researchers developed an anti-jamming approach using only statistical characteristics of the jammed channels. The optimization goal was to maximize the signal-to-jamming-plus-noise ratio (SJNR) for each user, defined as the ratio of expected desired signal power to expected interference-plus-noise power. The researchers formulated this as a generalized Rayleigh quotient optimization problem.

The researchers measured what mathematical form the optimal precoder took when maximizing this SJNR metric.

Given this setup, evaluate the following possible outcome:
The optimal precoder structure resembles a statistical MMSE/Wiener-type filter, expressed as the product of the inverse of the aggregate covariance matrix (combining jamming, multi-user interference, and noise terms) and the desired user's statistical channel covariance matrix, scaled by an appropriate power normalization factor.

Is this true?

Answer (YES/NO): NO